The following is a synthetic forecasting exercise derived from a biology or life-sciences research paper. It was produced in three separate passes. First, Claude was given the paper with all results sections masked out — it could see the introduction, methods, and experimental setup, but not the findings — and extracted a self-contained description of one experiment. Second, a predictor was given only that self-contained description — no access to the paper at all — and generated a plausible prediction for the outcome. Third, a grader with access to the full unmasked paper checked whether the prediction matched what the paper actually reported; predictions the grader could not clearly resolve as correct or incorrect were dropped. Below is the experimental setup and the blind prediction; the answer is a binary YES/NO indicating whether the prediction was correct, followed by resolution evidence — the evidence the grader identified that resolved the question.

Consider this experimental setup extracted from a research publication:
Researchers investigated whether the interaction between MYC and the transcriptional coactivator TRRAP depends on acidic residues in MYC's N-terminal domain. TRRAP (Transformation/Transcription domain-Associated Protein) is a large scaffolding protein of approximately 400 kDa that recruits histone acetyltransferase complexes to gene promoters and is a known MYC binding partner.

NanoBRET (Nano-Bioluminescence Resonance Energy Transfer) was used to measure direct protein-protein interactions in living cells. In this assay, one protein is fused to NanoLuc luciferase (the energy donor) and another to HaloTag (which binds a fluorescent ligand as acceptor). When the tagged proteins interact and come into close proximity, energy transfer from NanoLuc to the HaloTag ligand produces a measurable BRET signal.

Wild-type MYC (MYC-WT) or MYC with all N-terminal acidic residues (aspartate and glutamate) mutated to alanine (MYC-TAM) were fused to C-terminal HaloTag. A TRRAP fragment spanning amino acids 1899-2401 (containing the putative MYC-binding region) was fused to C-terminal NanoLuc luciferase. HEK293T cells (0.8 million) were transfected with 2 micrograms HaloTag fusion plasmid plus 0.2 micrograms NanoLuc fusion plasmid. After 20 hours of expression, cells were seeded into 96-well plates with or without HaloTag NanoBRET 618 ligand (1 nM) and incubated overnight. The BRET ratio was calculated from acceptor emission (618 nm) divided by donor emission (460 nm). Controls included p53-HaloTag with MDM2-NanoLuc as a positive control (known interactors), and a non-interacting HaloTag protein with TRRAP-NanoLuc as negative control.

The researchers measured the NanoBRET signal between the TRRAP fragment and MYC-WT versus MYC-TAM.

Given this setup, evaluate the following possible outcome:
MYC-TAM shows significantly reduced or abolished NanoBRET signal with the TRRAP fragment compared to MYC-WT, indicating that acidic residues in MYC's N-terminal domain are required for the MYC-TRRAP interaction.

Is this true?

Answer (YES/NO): YES